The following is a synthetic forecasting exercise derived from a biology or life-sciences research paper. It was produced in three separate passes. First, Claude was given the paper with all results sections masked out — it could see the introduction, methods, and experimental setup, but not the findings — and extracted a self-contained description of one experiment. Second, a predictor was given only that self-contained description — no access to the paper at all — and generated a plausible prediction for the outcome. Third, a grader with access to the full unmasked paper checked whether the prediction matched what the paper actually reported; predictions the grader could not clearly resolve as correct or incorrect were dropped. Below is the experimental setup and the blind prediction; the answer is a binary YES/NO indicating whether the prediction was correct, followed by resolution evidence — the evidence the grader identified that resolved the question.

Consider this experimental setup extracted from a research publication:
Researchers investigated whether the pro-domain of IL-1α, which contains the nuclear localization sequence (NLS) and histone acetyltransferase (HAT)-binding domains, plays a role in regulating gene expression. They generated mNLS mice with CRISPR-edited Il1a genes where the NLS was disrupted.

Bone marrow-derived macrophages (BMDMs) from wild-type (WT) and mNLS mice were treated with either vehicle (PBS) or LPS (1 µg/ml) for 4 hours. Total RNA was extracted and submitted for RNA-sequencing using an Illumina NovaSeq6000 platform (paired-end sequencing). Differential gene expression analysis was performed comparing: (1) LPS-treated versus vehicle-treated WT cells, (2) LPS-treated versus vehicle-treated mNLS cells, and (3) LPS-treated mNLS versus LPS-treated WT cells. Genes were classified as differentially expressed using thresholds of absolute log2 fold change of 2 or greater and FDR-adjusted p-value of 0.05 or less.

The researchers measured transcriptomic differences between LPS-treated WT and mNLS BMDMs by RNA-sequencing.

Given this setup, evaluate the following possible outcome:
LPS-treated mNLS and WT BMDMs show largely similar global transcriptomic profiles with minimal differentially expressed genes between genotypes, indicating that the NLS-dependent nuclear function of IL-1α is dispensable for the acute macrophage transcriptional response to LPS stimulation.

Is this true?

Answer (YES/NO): YES